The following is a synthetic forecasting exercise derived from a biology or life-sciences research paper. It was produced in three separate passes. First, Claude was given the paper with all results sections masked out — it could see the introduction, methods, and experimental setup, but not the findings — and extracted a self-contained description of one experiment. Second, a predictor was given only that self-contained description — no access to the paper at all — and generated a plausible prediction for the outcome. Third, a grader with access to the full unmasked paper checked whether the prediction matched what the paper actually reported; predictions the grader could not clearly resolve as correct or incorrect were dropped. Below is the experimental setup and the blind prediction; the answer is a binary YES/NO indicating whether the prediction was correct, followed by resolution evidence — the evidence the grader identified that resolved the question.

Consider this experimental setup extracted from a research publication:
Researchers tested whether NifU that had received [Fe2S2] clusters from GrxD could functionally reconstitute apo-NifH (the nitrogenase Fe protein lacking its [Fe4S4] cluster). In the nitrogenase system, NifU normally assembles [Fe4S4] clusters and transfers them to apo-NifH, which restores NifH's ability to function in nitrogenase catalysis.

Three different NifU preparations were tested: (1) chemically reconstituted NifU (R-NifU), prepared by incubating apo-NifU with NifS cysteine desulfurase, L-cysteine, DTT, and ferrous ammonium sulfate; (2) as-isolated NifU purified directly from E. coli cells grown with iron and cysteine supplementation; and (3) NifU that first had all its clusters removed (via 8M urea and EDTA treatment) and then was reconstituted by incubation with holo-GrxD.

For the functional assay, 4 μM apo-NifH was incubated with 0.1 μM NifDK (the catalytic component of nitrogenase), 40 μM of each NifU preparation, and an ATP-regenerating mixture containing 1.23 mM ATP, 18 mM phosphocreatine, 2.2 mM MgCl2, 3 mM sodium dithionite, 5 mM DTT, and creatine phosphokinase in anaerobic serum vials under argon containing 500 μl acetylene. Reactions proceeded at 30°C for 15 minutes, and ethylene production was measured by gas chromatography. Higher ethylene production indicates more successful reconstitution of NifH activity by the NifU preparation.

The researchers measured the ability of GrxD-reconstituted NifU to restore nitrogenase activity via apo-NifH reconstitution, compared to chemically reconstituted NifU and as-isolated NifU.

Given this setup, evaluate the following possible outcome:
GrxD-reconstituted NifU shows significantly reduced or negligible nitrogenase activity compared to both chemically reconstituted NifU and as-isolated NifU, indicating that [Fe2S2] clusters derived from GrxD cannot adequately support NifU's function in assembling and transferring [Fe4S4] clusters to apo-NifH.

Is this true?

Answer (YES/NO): NO